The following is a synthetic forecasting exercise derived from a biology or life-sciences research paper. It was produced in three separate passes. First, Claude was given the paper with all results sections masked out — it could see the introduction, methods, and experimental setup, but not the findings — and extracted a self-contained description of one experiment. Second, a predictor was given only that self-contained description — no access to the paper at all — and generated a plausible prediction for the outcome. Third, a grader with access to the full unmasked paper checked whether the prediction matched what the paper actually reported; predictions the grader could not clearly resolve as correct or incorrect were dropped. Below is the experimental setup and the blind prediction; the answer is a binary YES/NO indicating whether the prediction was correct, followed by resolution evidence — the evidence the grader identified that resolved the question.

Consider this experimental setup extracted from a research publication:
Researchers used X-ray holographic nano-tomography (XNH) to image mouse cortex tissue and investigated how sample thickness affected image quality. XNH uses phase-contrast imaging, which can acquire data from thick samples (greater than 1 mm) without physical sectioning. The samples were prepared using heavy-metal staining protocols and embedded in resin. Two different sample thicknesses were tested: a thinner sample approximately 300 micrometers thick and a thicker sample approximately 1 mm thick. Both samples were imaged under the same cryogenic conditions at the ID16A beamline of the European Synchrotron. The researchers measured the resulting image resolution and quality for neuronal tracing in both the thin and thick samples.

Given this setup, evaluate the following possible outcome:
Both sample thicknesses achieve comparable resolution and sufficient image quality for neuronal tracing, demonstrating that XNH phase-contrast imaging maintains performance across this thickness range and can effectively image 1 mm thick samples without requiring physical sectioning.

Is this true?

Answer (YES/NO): NO